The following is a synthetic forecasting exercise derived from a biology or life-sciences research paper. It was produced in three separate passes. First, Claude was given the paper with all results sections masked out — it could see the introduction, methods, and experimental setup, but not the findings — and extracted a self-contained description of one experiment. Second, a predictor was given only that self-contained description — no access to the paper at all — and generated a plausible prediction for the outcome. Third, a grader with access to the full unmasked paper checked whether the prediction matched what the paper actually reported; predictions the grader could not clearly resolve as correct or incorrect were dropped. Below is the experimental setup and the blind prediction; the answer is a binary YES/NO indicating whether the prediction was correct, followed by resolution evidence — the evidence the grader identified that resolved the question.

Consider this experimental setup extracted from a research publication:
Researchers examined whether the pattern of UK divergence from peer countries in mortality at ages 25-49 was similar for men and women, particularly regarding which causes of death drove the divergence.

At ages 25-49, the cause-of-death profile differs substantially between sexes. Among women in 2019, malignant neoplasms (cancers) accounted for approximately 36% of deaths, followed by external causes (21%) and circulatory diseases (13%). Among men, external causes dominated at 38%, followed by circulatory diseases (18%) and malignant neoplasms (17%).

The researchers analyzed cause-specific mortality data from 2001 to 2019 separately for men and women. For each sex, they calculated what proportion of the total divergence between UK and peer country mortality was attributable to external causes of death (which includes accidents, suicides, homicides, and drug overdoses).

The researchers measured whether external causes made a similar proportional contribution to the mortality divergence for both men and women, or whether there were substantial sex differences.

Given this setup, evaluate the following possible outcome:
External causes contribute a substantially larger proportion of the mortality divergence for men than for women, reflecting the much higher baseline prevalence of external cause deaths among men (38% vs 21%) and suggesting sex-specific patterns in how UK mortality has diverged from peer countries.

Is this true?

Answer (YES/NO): NO